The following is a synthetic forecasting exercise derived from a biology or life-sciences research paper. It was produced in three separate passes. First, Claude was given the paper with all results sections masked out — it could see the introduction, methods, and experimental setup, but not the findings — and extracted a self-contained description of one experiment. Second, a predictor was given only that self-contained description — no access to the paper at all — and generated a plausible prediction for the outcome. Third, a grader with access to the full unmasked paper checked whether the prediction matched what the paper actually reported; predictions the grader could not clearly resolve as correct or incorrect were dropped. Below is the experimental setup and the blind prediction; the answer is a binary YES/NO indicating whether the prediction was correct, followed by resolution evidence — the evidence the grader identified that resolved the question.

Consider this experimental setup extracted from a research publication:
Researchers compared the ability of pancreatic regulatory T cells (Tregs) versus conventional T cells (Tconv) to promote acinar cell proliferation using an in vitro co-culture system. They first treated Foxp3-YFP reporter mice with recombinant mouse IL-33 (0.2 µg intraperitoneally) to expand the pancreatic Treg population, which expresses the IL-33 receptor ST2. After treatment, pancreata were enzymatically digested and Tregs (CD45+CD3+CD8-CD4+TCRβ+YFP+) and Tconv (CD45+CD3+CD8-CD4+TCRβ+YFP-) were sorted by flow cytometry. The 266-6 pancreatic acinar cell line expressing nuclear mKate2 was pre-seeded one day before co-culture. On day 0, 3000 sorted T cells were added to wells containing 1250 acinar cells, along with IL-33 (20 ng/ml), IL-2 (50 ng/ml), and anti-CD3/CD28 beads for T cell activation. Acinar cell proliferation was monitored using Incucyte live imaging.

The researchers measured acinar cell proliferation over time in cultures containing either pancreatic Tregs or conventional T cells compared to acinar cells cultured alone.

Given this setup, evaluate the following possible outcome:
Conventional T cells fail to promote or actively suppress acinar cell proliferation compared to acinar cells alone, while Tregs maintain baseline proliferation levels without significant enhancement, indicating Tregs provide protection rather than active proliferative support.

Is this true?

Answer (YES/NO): NO